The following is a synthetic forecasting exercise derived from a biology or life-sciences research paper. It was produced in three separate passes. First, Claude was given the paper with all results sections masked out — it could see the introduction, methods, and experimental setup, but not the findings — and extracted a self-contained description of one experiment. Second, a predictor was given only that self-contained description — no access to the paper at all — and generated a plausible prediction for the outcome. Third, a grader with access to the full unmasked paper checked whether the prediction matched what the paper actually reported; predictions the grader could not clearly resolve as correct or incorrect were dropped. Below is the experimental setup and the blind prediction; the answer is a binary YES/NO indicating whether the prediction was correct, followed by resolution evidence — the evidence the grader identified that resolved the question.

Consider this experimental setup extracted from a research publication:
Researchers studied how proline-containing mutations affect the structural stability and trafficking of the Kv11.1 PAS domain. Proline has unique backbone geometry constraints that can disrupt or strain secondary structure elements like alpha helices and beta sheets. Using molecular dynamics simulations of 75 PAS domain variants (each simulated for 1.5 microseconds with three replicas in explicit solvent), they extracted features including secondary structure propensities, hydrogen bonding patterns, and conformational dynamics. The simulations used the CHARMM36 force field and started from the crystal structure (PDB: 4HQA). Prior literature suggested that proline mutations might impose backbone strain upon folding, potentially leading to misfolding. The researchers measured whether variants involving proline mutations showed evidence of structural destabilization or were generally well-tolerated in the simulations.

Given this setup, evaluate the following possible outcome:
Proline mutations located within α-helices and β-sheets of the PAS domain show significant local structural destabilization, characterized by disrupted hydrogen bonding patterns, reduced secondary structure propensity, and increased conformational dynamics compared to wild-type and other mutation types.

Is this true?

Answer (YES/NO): NO